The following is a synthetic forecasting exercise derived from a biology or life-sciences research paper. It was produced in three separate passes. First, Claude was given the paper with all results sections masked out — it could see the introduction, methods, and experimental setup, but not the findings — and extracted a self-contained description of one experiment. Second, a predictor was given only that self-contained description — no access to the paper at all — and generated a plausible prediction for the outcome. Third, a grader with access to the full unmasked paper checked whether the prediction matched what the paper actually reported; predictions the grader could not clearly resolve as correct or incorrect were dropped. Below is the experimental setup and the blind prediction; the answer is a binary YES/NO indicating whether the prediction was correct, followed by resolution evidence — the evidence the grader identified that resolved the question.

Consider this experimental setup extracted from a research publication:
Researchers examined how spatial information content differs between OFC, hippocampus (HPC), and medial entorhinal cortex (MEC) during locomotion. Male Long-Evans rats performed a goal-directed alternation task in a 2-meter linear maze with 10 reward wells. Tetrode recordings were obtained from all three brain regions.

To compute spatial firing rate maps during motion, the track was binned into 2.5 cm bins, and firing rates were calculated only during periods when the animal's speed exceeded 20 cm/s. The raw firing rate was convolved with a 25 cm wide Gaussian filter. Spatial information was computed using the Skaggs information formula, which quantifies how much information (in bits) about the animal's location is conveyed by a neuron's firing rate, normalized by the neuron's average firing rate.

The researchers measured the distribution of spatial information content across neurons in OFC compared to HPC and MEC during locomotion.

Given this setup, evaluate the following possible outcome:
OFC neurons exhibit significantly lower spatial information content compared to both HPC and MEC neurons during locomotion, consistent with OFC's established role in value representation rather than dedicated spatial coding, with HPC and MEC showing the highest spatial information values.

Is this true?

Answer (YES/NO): YES